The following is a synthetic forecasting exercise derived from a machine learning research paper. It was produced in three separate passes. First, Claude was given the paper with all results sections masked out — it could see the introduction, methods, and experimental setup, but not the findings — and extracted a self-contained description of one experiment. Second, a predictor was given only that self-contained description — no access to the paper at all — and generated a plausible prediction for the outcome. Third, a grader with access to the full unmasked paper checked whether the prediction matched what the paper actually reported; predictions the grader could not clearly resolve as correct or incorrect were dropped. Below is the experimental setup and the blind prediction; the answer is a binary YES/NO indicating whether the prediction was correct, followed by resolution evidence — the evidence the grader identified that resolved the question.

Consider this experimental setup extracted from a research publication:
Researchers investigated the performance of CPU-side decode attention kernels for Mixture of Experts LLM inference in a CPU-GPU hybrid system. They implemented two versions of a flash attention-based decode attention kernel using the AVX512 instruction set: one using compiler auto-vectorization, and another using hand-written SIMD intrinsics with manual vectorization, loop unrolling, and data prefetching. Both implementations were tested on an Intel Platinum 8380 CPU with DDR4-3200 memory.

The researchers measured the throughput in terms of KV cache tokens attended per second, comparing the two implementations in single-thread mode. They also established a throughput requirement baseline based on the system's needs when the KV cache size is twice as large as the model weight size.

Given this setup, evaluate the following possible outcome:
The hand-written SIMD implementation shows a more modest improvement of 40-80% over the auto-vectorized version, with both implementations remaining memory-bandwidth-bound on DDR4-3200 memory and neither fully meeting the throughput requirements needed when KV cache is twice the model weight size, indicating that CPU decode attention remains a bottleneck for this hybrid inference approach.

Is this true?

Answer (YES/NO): NO